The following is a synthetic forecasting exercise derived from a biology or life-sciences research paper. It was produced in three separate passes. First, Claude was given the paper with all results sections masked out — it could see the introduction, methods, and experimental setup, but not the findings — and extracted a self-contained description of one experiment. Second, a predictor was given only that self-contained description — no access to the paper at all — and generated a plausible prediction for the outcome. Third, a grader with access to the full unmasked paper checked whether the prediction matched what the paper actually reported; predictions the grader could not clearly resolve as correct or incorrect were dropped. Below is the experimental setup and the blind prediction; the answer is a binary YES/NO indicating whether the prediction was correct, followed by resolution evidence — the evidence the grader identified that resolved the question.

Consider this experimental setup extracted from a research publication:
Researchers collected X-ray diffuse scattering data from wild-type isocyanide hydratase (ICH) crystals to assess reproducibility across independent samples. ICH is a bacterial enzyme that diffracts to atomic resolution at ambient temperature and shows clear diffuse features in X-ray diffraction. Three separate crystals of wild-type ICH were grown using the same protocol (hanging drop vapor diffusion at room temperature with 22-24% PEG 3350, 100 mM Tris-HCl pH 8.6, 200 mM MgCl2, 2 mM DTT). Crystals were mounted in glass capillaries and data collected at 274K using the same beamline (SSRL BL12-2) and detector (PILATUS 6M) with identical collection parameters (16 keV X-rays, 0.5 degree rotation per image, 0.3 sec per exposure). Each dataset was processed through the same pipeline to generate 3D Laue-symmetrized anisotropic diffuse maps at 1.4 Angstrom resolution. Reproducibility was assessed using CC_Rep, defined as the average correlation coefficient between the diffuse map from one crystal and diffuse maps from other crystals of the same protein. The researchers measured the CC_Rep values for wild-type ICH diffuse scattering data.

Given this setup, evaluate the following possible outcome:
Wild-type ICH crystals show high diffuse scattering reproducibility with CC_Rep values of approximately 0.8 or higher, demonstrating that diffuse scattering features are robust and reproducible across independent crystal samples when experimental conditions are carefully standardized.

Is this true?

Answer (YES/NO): YES